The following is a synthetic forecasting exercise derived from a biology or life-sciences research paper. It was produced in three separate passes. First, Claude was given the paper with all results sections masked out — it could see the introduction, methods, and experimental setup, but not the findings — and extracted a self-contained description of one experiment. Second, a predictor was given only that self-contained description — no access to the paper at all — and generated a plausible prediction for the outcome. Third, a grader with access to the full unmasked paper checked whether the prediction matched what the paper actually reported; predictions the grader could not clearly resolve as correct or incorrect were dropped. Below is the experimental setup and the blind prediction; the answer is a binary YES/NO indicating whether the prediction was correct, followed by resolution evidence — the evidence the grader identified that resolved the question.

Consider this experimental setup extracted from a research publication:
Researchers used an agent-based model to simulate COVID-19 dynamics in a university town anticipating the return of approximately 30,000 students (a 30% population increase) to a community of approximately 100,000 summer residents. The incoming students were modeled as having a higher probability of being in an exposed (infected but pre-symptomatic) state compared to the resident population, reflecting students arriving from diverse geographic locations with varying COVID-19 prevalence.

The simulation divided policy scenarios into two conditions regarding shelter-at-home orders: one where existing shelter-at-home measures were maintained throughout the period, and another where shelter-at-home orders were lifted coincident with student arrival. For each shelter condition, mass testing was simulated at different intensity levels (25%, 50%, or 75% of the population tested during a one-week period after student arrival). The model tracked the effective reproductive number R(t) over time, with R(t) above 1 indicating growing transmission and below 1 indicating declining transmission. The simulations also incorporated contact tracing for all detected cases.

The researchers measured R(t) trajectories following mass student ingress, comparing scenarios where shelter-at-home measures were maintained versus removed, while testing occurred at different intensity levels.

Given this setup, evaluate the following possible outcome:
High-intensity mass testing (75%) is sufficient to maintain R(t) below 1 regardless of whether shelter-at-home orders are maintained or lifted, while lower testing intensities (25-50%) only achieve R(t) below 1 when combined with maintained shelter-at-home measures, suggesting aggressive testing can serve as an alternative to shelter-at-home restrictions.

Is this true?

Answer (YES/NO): NO